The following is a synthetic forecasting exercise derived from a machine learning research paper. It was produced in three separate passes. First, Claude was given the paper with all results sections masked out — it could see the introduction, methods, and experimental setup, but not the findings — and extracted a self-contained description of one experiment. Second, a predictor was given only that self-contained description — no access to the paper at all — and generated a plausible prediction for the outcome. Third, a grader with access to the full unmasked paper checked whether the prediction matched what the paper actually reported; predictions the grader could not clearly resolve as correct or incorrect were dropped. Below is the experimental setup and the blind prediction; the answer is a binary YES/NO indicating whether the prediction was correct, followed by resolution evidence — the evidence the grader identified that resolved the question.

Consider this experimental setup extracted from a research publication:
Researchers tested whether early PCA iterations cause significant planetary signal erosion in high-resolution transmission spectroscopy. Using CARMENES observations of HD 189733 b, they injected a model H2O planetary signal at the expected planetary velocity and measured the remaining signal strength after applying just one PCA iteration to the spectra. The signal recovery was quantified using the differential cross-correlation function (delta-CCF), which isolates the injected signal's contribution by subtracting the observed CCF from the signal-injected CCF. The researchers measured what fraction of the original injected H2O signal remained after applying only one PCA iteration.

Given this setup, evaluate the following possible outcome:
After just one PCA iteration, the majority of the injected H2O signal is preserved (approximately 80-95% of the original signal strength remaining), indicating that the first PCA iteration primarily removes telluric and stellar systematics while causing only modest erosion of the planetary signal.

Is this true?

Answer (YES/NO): YES